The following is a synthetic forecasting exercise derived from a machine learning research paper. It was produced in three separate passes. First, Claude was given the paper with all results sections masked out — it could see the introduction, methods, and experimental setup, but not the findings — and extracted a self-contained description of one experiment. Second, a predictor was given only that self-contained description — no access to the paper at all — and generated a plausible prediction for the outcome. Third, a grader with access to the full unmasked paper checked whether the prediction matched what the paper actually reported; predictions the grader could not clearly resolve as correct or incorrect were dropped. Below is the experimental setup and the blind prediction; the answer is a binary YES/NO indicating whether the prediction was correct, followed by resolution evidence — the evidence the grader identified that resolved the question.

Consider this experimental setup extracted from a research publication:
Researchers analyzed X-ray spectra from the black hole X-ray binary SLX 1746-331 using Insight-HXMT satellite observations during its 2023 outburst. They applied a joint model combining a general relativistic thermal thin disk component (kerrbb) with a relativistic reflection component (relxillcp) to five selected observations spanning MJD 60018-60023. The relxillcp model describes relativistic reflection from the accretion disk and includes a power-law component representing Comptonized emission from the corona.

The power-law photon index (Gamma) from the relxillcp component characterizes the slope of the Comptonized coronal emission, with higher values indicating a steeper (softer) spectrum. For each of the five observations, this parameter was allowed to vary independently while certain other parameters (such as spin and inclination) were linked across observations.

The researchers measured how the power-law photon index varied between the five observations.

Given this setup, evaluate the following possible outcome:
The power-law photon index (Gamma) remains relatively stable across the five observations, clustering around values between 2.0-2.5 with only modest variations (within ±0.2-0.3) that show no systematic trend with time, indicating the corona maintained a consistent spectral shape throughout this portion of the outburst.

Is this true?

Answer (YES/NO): NO